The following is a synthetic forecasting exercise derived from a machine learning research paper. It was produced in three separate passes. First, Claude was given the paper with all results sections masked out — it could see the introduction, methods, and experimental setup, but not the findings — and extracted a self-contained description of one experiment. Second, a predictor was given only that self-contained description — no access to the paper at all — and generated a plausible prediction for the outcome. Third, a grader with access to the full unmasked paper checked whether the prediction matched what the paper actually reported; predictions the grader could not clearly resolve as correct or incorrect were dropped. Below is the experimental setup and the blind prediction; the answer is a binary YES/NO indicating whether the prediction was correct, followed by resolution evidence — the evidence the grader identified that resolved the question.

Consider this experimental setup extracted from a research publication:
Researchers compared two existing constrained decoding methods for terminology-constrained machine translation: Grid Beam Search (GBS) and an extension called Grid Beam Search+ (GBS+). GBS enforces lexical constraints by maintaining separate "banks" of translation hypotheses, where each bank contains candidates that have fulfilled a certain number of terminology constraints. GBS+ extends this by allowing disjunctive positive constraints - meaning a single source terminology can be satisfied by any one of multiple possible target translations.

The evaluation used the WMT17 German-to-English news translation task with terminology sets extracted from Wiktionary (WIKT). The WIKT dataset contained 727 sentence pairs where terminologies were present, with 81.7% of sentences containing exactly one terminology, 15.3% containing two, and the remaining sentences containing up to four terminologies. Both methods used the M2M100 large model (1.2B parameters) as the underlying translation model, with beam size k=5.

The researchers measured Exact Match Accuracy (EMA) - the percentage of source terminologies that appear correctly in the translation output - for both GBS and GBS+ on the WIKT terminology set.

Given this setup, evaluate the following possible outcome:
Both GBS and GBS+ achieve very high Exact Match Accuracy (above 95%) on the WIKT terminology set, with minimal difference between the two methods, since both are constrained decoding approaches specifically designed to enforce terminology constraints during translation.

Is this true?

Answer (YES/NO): YES